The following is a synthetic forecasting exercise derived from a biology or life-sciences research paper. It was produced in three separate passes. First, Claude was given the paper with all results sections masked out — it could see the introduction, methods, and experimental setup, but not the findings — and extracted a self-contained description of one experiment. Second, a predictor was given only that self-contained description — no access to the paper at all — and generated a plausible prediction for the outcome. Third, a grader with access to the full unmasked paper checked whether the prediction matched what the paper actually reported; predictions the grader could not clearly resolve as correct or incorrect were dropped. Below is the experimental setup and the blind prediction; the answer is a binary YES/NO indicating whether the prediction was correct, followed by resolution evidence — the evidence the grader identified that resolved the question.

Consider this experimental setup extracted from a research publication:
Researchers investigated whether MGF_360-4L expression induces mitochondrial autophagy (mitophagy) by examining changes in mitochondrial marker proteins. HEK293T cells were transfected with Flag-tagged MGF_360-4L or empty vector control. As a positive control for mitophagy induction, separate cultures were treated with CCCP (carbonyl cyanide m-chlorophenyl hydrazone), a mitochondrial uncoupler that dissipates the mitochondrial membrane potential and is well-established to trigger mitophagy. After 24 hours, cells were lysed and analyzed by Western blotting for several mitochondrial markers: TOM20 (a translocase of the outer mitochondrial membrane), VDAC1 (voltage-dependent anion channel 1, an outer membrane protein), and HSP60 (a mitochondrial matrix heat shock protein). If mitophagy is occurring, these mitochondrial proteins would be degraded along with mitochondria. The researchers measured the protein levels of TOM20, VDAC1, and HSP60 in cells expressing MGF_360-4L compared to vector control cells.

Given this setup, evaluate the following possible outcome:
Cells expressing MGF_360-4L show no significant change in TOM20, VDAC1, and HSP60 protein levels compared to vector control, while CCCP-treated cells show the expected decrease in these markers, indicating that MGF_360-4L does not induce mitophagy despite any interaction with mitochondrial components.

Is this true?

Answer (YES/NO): NO